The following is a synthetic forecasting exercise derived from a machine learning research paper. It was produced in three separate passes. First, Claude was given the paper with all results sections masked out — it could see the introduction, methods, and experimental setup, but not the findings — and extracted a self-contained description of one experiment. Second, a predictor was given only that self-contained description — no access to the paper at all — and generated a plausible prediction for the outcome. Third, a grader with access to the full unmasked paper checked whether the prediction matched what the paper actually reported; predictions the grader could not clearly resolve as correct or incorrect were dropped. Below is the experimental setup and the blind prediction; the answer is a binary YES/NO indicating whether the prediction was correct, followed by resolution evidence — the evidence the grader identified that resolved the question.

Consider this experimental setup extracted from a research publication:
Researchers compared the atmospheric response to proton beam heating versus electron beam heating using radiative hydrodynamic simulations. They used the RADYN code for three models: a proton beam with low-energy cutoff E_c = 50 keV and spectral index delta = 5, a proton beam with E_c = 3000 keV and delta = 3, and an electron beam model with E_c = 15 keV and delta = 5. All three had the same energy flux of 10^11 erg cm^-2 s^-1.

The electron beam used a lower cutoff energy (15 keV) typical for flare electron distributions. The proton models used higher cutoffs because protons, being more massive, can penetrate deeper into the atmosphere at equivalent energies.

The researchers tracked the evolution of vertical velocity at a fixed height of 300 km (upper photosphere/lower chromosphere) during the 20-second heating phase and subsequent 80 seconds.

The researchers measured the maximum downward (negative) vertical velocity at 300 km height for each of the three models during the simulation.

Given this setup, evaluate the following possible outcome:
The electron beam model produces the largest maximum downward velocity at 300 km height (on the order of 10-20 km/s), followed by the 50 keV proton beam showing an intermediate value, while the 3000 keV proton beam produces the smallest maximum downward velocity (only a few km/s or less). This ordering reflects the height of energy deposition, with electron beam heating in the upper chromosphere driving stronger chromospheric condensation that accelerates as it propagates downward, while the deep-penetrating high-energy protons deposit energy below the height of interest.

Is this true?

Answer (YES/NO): NO